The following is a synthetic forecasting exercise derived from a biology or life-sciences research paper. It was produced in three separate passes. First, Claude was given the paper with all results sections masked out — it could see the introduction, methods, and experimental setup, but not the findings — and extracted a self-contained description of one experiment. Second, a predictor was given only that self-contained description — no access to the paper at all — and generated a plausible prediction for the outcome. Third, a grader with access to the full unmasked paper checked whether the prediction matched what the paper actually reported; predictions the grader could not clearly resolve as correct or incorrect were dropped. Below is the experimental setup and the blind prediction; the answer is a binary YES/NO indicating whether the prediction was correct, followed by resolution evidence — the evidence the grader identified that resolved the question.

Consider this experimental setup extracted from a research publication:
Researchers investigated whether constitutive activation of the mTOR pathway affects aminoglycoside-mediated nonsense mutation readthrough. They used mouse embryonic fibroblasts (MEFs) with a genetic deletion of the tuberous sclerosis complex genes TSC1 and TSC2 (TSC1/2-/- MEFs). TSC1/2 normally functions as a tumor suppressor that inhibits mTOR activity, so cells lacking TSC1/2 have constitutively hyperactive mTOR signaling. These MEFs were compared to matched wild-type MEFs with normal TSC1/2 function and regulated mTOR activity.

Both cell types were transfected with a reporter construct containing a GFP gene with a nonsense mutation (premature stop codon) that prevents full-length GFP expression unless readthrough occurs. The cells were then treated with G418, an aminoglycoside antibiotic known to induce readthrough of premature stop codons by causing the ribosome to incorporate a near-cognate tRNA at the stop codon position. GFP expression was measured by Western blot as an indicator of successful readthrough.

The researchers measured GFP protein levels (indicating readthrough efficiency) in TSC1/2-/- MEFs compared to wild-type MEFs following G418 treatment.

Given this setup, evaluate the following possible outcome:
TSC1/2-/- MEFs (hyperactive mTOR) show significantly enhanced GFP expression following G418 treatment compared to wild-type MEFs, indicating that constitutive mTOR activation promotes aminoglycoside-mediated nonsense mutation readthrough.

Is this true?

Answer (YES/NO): NO